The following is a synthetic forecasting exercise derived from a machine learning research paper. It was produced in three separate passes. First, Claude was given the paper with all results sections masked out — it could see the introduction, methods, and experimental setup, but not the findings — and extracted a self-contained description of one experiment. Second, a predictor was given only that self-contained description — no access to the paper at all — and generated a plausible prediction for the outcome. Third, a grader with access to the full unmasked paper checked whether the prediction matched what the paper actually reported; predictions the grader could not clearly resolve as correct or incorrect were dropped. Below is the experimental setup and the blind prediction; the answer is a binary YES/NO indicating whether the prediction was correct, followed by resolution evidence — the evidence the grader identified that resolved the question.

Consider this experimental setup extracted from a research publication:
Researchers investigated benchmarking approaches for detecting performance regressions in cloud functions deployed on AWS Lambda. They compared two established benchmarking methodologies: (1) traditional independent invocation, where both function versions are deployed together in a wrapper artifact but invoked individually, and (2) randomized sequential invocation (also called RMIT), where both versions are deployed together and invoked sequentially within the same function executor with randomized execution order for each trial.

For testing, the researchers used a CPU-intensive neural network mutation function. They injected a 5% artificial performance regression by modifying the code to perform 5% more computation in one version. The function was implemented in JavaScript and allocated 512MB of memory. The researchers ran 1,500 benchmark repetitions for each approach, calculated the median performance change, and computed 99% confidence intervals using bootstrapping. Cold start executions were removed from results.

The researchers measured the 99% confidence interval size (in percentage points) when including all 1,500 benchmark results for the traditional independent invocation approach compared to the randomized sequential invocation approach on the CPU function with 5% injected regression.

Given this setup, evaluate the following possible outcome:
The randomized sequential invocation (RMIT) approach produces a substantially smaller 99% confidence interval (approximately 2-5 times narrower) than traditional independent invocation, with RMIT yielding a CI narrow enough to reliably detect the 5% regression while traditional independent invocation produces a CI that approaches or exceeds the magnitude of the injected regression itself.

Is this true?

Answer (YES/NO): NO